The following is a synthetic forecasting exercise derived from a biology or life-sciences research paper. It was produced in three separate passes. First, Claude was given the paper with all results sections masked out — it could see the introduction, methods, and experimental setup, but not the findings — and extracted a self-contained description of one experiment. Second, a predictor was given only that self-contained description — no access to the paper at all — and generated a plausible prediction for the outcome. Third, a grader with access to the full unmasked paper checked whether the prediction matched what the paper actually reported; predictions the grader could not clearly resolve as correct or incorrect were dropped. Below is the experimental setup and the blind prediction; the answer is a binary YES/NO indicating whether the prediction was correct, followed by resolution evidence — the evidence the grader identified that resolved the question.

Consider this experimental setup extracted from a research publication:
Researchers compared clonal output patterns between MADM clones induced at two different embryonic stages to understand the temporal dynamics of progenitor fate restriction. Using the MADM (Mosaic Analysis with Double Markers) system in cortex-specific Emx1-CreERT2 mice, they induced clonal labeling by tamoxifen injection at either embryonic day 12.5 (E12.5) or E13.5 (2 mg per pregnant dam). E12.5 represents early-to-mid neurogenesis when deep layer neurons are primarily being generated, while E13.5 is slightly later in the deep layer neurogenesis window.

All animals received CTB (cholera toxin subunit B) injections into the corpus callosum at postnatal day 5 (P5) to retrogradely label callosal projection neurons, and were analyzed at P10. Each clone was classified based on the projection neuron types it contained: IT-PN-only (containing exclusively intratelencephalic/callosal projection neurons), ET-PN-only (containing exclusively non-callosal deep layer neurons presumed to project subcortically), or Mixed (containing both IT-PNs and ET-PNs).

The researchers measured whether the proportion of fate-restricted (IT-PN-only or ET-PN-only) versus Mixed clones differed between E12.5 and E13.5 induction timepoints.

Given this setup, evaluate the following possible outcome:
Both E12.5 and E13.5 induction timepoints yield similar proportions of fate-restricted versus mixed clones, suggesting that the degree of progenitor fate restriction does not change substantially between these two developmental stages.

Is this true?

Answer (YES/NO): NO